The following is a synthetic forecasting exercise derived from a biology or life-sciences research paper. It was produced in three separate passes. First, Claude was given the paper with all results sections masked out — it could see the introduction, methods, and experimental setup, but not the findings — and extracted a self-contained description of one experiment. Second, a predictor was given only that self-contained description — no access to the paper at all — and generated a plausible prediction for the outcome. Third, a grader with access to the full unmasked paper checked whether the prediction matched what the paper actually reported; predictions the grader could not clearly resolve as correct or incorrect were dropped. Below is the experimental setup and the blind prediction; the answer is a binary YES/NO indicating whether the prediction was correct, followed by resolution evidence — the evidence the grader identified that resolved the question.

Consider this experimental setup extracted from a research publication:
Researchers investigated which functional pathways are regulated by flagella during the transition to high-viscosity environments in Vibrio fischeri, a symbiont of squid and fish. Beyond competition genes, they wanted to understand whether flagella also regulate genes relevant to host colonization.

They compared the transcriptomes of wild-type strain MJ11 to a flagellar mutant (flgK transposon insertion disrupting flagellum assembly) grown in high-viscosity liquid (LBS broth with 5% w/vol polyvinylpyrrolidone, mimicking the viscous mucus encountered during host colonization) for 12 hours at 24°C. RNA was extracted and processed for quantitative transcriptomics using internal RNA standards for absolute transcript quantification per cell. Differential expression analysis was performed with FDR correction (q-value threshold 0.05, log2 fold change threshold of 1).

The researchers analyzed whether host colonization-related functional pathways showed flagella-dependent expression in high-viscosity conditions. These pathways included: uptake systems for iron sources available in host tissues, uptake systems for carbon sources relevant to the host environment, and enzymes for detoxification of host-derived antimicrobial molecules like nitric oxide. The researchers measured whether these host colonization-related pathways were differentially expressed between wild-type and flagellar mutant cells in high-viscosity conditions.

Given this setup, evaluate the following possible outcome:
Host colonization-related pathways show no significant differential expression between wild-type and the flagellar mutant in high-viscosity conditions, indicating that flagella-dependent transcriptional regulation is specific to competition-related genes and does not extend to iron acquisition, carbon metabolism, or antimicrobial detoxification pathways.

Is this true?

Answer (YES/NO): NO